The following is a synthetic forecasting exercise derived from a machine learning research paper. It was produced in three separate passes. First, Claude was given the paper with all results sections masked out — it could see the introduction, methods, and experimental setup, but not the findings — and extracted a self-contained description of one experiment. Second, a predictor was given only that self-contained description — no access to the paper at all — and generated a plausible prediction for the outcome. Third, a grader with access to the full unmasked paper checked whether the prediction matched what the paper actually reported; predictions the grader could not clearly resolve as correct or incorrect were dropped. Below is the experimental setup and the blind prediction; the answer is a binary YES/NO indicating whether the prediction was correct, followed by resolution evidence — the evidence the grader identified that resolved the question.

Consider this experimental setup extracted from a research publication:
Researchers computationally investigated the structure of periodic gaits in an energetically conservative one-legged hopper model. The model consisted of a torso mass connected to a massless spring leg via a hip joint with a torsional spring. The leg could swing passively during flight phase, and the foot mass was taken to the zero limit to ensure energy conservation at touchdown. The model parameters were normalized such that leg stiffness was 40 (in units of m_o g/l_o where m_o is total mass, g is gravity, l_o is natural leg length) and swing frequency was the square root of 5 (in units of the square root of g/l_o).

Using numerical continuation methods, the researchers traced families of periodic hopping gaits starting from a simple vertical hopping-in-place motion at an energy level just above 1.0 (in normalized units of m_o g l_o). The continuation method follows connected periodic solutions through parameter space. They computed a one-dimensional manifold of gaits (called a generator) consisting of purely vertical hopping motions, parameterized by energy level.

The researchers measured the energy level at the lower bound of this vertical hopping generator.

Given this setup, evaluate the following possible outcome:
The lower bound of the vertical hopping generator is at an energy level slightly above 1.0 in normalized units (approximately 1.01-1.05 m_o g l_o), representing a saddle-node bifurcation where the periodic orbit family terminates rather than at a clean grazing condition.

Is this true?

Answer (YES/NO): NO